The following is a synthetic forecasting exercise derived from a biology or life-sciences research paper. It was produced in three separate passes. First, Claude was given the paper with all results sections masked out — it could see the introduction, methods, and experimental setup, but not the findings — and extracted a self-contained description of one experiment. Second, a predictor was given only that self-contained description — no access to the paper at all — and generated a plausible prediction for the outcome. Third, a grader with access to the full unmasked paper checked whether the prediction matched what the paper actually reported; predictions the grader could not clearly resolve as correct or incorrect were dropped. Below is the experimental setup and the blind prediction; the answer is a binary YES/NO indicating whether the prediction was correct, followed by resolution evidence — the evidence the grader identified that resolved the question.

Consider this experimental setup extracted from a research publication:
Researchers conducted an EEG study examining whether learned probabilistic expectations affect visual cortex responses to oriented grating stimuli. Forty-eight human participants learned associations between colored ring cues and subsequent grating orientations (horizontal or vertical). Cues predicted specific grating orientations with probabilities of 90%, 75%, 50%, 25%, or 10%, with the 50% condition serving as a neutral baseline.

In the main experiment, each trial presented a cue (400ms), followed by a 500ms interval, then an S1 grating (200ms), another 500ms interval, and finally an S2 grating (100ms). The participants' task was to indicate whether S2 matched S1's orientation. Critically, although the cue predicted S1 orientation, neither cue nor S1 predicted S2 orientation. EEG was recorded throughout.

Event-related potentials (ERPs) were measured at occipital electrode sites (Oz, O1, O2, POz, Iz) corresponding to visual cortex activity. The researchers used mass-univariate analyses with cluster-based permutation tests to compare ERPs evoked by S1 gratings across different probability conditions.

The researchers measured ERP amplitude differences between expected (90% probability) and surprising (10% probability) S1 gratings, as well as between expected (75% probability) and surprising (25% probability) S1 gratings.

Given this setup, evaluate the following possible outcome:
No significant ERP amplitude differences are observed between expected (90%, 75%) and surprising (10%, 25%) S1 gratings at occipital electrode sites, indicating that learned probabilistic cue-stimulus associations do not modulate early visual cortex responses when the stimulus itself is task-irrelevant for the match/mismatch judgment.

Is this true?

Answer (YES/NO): NO